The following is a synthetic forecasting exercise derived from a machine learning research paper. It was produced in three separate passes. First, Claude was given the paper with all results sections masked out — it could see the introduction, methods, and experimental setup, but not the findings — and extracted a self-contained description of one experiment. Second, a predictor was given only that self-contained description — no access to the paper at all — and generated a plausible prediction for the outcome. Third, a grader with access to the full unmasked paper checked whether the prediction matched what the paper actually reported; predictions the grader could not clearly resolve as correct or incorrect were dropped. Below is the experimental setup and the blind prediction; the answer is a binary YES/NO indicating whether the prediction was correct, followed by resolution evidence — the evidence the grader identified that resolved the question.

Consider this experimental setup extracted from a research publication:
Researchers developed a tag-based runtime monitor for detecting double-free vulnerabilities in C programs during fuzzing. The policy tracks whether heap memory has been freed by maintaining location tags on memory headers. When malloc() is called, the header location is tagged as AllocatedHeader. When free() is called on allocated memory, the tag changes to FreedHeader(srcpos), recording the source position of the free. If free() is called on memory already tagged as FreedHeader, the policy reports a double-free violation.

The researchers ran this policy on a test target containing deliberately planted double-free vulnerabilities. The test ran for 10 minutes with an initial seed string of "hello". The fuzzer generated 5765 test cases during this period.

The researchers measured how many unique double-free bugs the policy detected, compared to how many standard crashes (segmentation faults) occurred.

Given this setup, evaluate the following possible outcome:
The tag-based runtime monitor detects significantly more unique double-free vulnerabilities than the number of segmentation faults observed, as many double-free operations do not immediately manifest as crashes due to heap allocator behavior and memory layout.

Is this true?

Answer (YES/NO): YES